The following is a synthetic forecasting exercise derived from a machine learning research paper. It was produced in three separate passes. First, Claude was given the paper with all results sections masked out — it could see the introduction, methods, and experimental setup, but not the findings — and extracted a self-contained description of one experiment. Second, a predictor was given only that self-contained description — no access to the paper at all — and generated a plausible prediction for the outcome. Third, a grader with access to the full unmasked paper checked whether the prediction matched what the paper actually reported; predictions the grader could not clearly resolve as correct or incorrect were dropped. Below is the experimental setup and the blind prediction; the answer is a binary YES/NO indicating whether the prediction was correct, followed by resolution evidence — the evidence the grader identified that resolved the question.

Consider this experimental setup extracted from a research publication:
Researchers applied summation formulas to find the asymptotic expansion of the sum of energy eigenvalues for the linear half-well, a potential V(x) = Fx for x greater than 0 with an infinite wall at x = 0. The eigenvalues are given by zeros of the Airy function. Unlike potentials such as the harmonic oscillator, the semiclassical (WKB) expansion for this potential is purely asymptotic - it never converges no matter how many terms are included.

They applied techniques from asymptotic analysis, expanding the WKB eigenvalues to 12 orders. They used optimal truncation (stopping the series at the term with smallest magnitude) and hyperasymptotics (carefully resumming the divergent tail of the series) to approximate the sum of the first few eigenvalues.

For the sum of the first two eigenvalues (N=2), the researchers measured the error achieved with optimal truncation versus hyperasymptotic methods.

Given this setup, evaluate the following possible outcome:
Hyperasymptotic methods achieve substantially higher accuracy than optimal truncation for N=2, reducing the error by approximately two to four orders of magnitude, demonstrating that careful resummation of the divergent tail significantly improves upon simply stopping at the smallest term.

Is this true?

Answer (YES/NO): NO